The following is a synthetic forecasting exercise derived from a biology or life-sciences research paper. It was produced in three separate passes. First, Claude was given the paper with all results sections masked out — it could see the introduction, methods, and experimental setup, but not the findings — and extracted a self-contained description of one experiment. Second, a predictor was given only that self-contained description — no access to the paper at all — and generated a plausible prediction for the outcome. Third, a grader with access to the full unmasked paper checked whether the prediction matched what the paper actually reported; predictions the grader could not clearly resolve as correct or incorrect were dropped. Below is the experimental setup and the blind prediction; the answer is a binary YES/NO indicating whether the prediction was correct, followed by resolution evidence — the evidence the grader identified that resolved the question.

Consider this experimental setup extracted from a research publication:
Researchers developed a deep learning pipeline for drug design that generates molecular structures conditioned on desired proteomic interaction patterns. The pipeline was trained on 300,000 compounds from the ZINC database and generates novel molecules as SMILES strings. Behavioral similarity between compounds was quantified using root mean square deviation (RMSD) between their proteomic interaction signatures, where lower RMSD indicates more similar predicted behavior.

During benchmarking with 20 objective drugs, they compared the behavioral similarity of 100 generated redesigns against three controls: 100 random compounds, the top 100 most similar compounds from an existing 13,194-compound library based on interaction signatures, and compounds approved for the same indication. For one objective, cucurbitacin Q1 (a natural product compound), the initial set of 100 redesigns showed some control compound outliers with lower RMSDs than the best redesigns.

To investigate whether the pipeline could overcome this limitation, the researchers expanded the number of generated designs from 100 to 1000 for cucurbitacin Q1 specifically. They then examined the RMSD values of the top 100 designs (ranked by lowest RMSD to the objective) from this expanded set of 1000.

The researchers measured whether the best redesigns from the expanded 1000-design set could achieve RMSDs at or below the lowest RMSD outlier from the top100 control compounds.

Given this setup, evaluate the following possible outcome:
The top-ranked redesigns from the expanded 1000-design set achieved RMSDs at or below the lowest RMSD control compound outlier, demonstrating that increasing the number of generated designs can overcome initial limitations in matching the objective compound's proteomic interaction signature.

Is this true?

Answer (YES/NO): YES